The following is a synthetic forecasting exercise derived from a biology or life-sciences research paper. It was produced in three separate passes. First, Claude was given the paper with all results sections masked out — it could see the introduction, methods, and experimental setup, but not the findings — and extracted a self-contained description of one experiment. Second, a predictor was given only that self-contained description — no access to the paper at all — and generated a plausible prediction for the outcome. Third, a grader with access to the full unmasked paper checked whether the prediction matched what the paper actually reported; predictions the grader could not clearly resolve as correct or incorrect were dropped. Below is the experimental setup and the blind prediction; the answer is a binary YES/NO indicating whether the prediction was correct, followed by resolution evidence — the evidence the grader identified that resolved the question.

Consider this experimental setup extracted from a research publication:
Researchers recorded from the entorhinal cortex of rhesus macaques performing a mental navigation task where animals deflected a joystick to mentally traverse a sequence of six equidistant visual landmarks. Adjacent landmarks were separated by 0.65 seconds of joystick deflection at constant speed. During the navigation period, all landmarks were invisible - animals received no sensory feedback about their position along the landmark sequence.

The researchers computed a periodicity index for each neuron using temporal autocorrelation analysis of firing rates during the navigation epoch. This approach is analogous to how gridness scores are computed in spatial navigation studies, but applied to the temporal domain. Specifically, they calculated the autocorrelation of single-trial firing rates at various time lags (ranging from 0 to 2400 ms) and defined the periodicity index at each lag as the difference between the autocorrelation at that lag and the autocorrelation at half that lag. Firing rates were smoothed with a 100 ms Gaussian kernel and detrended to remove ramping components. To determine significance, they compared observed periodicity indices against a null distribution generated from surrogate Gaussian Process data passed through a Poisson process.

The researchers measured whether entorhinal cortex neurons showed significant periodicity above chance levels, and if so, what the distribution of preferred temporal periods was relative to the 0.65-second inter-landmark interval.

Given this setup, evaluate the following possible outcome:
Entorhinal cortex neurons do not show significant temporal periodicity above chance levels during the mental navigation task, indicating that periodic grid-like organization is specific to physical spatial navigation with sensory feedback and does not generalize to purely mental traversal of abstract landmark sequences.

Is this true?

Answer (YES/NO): NO